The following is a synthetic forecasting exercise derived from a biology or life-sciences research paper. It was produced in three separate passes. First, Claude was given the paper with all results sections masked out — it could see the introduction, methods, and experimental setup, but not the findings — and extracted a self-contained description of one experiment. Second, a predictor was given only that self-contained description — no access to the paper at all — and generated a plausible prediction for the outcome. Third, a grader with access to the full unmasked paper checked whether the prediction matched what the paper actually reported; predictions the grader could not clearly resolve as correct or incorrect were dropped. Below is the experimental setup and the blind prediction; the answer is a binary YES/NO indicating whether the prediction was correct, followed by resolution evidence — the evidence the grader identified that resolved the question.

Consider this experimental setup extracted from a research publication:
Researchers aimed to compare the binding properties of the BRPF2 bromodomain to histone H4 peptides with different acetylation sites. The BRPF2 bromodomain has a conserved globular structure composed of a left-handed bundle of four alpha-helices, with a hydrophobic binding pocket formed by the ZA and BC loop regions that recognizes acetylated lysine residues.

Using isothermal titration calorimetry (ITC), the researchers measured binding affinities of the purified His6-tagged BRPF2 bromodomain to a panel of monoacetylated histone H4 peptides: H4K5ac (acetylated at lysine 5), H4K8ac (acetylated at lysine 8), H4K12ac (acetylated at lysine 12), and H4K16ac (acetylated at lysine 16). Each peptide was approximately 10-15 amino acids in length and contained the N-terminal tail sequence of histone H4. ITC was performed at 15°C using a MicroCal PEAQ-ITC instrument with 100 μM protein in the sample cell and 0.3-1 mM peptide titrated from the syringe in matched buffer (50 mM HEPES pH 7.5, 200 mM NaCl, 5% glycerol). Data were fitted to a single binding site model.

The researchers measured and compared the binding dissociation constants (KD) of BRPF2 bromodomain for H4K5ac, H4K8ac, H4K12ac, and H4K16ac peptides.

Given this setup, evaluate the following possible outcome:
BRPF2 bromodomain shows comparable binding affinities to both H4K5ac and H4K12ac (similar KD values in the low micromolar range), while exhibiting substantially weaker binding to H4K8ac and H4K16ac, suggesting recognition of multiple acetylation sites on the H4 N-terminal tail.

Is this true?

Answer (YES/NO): NO